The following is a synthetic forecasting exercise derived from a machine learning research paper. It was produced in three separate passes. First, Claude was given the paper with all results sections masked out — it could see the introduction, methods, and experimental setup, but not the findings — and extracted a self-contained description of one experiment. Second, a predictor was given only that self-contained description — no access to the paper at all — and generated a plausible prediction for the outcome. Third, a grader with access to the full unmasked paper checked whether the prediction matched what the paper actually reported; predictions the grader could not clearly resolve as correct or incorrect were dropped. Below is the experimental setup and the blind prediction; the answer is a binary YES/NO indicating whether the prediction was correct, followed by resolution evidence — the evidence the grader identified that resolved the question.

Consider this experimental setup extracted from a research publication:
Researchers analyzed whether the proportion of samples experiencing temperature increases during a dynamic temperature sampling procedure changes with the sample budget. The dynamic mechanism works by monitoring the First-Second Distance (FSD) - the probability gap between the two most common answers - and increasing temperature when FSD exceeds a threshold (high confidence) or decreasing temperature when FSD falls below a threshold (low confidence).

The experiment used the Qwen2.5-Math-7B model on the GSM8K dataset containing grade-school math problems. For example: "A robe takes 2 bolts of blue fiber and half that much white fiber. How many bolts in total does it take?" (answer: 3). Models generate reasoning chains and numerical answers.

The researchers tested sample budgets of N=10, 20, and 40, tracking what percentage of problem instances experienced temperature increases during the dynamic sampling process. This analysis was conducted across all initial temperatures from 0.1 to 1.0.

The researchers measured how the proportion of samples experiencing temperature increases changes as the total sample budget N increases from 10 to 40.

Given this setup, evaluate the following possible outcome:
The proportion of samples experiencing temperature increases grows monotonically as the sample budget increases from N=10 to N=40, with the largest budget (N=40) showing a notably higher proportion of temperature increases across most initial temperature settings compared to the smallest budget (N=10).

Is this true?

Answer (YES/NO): YES